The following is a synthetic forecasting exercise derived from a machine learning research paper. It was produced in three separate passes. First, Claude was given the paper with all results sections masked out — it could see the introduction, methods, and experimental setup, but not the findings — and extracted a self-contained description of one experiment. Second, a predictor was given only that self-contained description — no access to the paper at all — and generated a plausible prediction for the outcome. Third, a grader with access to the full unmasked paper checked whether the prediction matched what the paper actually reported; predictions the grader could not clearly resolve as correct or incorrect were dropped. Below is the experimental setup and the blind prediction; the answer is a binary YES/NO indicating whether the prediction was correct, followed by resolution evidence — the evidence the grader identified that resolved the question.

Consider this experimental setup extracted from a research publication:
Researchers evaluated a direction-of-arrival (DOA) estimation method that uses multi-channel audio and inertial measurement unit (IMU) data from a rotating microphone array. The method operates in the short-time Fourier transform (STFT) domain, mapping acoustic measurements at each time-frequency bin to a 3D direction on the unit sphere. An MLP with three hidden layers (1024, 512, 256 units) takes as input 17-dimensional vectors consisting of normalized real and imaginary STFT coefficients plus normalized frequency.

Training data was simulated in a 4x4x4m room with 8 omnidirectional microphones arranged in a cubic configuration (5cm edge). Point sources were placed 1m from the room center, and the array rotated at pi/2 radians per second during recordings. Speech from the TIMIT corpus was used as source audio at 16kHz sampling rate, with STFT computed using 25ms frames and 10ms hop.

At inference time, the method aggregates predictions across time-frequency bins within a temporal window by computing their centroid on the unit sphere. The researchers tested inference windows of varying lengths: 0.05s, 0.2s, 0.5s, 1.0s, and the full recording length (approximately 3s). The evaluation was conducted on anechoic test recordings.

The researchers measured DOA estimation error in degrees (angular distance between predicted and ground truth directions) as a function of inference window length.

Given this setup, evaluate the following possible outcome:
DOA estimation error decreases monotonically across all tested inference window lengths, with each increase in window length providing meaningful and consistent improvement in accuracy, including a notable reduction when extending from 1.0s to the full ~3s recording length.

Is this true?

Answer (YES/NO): YES